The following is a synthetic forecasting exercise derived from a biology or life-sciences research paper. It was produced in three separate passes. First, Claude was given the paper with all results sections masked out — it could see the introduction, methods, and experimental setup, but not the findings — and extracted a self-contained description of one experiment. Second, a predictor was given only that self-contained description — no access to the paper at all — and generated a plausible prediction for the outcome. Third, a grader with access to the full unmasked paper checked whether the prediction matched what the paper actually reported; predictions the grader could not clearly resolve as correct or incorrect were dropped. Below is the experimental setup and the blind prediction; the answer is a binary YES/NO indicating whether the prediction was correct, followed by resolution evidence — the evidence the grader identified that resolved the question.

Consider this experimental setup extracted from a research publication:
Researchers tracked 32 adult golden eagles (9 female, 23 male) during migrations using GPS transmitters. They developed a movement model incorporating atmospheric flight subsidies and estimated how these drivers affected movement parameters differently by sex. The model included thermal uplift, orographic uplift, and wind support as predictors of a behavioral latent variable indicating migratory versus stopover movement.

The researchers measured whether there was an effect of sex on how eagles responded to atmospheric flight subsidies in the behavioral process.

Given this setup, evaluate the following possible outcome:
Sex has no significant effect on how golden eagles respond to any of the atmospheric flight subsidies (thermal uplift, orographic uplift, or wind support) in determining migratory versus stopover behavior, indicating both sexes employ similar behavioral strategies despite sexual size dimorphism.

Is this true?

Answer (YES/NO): YES